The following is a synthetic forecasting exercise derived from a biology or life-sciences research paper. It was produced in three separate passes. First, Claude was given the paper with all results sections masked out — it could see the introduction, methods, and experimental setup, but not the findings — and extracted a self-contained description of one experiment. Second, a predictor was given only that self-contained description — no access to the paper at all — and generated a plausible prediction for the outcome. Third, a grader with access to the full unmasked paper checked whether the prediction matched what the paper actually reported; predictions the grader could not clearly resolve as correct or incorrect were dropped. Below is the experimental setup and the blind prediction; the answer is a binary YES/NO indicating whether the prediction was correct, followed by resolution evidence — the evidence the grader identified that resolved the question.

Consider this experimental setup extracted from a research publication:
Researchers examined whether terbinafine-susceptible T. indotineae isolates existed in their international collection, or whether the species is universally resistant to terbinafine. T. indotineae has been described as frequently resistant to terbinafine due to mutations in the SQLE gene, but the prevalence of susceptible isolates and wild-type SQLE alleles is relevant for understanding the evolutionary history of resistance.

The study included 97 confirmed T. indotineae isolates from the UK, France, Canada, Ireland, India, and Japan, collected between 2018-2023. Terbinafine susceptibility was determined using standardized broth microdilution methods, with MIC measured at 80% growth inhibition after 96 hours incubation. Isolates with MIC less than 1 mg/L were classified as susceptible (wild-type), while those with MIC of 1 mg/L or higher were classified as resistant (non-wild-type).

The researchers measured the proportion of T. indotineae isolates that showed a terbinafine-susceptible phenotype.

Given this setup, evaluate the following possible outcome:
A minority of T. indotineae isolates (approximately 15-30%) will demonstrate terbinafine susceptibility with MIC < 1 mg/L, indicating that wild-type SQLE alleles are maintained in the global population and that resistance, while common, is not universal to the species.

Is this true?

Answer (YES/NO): NO